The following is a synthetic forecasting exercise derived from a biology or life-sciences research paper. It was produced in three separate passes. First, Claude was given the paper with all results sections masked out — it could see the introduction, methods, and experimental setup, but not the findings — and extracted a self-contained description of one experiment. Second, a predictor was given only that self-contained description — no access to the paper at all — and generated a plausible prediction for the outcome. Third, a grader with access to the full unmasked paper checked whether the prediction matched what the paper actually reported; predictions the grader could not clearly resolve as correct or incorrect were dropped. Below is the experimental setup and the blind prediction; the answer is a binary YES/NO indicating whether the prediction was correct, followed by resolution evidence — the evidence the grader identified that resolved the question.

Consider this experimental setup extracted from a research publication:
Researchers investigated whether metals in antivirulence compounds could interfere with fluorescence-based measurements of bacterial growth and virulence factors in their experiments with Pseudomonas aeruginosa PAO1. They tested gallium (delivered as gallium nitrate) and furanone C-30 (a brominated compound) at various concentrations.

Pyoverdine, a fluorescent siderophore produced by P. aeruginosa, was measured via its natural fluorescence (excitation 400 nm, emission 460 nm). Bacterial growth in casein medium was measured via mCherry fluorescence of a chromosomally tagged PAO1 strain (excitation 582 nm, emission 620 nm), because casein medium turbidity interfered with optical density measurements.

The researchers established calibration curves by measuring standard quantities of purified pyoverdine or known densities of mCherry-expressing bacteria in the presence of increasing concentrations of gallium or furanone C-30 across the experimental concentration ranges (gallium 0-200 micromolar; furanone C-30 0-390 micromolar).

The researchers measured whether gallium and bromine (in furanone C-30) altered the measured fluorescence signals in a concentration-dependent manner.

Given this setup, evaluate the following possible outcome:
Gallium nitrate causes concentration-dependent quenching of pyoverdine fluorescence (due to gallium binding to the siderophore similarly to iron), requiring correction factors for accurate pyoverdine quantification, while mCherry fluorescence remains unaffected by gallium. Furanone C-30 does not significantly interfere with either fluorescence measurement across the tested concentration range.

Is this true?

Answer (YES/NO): NO